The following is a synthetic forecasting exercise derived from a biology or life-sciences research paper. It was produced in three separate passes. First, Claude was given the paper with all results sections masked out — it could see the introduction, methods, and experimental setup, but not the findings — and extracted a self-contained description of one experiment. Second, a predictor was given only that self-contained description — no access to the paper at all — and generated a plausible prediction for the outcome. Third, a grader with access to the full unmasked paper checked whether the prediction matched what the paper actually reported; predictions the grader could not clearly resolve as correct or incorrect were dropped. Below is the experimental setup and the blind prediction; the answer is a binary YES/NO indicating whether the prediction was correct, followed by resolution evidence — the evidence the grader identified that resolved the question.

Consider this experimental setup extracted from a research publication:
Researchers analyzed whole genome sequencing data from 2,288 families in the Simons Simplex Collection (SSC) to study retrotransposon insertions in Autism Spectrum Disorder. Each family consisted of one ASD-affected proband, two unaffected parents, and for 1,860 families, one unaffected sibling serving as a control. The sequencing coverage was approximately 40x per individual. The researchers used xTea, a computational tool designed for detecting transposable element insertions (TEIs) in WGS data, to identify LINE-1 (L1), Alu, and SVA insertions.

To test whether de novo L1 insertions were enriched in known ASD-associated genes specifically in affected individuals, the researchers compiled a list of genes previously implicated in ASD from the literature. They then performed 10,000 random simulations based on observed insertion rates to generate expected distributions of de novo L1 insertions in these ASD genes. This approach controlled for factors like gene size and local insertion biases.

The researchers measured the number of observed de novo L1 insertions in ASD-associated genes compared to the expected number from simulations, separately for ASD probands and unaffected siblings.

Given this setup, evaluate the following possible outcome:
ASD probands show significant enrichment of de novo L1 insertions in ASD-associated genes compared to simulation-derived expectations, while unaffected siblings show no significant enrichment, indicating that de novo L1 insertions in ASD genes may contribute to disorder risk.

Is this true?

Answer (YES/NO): YES